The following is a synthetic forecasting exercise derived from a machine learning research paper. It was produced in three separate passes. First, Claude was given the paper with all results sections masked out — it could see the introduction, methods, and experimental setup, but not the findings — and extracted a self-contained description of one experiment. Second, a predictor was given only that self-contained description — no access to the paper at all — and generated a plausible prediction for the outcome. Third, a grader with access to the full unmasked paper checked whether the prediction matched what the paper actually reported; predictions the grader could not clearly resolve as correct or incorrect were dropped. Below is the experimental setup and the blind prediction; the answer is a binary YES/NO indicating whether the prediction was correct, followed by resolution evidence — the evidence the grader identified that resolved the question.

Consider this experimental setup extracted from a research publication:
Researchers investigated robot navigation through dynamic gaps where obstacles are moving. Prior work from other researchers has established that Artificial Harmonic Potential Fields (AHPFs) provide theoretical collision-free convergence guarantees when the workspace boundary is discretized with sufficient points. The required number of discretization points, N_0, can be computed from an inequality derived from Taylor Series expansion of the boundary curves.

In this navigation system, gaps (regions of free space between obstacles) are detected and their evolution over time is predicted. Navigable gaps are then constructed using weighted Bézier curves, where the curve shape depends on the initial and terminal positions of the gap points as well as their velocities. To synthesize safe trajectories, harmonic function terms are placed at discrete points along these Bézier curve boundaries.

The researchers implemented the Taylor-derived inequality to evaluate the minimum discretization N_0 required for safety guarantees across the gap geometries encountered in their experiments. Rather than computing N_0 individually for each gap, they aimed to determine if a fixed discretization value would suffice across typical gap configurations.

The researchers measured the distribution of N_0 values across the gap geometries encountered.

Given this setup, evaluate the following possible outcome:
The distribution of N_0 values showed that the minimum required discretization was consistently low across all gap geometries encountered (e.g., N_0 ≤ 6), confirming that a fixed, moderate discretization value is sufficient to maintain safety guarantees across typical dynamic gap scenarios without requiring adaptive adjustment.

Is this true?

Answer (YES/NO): NO